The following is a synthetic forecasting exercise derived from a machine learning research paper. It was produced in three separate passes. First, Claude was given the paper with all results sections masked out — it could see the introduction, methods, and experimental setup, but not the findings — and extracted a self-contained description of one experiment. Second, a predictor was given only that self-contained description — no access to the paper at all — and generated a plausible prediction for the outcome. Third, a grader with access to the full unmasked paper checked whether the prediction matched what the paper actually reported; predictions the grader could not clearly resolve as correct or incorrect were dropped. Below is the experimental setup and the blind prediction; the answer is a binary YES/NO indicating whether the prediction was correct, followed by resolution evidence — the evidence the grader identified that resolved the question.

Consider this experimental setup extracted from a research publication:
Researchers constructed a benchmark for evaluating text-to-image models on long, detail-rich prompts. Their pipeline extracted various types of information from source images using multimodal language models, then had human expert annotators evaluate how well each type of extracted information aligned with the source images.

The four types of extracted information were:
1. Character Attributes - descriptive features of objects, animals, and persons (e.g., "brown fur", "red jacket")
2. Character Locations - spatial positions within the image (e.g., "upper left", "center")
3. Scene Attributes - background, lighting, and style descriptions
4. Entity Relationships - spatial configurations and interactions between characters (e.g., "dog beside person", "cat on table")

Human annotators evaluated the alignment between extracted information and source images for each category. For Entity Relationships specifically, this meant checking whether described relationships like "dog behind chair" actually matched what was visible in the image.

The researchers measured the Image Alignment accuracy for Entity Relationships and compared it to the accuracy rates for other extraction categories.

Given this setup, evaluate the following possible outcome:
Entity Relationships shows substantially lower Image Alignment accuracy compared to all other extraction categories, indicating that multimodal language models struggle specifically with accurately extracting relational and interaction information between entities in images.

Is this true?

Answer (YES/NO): NO